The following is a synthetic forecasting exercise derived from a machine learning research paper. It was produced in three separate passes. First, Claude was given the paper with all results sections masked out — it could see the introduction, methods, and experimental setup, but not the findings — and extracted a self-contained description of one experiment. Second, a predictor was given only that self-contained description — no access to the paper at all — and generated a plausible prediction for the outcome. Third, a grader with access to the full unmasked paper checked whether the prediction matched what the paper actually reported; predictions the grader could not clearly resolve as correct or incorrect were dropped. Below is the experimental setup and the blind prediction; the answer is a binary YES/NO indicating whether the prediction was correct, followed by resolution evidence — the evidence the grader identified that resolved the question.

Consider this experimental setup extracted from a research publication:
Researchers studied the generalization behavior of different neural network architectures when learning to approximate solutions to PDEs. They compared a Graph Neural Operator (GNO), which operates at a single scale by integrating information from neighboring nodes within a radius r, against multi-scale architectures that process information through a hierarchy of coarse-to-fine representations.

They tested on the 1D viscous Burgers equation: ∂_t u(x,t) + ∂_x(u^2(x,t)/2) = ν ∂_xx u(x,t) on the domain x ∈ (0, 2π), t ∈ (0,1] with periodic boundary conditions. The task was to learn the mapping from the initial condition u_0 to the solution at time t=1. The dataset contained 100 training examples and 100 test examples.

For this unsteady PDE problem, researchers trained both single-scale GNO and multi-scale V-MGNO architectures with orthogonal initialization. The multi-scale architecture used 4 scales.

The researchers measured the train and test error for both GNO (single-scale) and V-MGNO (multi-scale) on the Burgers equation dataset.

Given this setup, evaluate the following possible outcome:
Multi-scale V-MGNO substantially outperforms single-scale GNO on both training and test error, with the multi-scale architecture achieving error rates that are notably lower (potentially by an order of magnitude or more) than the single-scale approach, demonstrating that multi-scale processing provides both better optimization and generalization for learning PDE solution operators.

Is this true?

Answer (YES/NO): NO